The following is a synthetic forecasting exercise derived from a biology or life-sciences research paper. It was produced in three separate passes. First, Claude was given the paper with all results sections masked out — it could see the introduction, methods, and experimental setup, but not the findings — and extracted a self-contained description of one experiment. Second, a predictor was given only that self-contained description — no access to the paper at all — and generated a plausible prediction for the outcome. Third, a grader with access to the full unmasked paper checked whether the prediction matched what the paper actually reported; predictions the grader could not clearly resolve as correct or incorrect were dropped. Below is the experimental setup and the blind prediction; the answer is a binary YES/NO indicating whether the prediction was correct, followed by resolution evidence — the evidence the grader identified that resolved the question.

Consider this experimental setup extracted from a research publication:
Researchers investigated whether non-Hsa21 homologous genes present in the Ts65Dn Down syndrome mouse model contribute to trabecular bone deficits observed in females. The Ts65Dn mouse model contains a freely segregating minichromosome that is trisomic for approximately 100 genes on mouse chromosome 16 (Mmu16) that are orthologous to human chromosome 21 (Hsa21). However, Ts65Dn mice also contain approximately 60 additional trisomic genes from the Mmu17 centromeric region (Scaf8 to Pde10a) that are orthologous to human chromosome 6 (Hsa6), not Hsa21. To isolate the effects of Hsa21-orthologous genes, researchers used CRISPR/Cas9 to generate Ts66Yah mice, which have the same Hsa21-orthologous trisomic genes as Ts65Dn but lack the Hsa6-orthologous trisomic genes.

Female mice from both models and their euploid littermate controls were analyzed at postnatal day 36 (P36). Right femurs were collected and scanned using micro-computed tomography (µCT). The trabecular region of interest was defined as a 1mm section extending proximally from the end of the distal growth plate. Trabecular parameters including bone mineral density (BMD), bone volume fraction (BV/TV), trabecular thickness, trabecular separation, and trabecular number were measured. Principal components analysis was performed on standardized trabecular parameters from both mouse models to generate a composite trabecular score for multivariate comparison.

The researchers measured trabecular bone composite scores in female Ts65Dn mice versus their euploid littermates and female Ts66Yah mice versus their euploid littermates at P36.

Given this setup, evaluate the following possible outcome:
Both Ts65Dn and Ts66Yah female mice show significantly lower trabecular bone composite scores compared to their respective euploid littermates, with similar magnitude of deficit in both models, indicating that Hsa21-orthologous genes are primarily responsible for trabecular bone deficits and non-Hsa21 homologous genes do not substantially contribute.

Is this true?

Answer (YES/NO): NO